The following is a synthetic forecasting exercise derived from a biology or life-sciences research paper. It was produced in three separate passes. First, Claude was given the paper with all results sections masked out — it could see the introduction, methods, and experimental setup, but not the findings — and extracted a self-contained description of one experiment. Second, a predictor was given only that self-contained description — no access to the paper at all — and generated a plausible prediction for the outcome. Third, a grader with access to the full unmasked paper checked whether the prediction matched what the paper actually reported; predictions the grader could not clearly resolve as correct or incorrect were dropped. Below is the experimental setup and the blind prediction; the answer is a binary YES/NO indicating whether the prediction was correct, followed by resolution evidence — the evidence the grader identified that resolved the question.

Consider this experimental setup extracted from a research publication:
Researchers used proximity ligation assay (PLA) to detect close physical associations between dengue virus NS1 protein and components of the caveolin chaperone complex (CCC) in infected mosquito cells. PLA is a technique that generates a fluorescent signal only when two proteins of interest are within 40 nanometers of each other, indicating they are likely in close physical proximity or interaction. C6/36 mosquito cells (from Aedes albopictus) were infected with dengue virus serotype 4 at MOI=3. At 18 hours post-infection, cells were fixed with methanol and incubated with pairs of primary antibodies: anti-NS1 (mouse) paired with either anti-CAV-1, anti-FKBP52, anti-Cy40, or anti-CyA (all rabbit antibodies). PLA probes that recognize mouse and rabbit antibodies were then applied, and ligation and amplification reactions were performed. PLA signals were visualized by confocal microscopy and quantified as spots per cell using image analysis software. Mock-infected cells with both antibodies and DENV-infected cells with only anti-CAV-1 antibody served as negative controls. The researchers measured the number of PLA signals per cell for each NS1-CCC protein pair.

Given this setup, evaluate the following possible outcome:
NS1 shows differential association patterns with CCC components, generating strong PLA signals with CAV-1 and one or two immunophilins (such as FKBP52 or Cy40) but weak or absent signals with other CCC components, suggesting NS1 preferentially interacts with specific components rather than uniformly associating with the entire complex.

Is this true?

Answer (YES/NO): NO